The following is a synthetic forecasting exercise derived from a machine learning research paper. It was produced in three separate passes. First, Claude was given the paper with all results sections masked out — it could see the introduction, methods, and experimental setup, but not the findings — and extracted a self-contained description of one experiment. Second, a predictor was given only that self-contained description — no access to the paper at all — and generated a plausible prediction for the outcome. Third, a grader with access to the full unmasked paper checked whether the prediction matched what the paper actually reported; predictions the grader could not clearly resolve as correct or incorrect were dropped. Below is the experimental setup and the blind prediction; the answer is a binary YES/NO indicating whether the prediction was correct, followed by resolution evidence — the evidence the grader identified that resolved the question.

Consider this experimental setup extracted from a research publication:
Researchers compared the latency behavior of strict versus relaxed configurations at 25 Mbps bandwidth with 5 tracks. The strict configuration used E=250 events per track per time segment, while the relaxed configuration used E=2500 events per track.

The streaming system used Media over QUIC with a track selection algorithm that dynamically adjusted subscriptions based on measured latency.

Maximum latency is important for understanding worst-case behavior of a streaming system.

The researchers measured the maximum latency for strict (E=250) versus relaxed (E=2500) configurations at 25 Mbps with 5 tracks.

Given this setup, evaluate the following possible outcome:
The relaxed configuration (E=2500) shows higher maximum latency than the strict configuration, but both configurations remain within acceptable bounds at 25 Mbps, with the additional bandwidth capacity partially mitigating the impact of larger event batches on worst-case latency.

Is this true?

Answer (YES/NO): NO